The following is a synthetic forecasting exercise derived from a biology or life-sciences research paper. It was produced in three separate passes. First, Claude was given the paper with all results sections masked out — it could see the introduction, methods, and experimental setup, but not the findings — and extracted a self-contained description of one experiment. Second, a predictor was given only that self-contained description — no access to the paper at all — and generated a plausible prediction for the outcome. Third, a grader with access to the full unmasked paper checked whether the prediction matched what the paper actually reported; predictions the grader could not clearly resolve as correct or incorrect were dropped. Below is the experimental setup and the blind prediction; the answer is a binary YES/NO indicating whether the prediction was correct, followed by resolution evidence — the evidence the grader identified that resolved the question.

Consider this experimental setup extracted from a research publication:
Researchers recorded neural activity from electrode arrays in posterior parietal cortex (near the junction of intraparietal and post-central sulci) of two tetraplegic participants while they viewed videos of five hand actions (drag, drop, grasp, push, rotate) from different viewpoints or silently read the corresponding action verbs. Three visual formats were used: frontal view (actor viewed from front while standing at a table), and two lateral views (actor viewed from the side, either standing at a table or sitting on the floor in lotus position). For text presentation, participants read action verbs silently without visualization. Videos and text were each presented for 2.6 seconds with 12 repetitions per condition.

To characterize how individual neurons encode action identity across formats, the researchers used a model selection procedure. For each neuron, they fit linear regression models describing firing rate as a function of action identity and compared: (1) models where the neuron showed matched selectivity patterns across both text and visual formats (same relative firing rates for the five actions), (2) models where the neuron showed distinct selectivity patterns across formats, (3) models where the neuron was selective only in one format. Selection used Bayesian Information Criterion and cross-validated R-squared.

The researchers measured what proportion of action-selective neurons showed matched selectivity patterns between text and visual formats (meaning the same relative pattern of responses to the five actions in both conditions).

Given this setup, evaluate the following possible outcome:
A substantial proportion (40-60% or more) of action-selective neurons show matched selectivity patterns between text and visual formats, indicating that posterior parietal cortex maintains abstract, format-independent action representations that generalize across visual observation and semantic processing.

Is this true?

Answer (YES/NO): NO